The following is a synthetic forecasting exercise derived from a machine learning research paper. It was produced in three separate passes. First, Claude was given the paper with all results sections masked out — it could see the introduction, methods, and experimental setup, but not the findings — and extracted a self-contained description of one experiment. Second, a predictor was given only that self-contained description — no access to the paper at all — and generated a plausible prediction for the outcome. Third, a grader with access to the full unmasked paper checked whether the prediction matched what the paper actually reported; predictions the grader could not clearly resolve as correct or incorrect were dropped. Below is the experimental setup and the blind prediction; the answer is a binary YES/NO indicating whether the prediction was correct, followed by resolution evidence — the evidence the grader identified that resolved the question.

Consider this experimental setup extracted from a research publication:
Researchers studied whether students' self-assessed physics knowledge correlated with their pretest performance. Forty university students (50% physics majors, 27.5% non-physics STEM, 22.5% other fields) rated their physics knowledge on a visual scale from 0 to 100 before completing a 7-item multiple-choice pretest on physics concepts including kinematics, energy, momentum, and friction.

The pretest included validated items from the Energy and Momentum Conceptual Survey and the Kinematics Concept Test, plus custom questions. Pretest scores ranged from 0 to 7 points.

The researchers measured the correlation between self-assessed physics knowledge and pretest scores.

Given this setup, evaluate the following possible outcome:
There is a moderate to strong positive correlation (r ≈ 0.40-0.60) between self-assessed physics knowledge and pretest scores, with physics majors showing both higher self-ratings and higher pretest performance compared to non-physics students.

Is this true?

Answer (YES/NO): NO